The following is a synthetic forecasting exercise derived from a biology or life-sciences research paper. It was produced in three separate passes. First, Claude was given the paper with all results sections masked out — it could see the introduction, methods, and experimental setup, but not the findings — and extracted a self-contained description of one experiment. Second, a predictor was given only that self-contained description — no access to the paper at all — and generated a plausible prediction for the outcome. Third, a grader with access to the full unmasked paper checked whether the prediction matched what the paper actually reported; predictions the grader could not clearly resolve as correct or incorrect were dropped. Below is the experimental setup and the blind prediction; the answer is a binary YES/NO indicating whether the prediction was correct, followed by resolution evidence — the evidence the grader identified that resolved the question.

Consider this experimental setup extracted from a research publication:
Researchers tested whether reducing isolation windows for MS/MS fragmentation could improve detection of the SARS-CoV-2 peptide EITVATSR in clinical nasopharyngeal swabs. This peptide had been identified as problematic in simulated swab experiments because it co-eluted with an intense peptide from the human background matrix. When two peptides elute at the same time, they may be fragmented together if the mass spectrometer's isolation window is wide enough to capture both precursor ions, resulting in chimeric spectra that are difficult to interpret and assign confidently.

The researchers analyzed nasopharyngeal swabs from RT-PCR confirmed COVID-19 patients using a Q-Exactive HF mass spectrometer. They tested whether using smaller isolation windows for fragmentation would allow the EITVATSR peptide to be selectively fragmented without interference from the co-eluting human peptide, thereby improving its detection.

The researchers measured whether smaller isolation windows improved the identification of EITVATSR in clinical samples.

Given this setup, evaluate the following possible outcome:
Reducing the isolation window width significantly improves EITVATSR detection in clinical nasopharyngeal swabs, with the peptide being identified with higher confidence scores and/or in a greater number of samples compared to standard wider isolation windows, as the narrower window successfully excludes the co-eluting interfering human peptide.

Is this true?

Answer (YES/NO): NO